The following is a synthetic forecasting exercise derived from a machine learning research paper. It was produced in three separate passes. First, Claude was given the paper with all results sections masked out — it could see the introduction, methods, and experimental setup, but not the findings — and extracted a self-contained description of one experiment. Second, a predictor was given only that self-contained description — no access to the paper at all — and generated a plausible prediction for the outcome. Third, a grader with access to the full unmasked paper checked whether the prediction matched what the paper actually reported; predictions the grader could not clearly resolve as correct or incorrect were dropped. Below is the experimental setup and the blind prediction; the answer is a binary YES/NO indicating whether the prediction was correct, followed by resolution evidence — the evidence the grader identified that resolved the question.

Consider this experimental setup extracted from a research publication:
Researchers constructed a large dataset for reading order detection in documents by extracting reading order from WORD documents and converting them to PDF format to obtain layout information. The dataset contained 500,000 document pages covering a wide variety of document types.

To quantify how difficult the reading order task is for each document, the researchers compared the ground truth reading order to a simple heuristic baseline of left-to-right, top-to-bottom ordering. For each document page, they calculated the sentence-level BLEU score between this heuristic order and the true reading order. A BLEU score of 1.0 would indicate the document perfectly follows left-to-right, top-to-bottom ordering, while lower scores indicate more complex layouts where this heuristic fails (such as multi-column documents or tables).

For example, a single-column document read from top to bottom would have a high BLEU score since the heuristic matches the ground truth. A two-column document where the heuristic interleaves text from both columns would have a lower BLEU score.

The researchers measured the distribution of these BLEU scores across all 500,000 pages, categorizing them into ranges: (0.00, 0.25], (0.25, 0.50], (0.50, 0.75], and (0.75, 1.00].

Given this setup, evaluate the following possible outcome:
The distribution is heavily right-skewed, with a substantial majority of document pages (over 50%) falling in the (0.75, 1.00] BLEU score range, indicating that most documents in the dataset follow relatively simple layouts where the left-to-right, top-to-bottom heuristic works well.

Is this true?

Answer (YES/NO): NO